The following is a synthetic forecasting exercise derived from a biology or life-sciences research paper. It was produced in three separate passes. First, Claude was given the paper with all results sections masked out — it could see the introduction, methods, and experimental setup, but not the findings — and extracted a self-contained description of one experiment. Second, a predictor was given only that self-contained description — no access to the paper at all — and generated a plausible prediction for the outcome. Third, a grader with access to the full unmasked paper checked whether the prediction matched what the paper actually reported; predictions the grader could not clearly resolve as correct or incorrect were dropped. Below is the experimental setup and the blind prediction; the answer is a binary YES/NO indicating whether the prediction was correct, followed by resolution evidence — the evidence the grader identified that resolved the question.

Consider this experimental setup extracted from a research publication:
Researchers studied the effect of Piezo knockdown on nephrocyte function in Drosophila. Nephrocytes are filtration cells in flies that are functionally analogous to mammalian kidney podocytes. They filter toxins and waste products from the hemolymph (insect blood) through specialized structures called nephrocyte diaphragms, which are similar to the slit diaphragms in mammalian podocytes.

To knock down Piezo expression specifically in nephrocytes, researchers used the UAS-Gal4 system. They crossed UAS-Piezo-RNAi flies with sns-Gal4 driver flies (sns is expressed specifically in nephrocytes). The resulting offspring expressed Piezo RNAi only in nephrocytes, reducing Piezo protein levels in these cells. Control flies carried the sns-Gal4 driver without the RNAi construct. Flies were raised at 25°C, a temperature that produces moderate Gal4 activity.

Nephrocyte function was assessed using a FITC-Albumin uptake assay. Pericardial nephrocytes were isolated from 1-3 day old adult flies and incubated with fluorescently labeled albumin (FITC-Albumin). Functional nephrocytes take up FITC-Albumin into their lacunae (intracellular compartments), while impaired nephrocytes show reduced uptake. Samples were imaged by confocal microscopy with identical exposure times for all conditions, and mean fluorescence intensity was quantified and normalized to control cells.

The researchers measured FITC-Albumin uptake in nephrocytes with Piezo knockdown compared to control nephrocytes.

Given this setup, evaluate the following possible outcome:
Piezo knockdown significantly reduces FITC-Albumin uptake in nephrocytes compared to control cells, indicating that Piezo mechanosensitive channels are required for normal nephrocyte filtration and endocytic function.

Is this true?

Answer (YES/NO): YES